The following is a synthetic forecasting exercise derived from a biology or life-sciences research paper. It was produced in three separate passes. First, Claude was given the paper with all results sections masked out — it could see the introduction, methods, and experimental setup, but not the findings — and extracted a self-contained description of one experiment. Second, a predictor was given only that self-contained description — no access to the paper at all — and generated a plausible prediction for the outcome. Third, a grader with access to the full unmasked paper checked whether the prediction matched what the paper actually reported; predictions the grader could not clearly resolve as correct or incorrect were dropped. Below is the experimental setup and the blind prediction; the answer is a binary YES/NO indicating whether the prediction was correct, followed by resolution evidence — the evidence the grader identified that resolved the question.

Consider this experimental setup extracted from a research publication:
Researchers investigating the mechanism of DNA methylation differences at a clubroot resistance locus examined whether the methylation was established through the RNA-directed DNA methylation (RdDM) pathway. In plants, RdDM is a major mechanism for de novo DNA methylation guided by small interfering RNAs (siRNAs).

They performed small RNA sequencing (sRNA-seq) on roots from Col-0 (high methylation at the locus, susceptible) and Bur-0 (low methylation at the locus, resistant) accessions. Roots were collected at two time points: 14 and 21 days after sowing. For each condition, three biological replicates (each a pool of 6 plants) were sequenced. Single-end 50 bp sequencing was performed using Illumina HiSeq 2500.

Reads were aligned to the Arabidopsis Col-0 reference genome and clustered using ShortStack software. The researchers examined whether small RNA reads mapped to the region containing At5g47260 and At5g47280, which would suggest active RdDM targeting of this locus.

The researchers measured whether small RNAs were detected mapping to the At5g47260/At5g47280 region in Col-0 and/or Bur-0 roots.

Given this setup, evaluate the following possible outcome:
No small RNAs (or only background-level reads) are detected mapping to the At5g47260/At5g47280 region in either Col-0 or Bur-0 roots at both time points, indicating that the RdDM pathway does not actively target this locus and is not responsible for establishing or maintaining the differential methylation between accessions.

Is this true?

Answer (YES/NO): NO